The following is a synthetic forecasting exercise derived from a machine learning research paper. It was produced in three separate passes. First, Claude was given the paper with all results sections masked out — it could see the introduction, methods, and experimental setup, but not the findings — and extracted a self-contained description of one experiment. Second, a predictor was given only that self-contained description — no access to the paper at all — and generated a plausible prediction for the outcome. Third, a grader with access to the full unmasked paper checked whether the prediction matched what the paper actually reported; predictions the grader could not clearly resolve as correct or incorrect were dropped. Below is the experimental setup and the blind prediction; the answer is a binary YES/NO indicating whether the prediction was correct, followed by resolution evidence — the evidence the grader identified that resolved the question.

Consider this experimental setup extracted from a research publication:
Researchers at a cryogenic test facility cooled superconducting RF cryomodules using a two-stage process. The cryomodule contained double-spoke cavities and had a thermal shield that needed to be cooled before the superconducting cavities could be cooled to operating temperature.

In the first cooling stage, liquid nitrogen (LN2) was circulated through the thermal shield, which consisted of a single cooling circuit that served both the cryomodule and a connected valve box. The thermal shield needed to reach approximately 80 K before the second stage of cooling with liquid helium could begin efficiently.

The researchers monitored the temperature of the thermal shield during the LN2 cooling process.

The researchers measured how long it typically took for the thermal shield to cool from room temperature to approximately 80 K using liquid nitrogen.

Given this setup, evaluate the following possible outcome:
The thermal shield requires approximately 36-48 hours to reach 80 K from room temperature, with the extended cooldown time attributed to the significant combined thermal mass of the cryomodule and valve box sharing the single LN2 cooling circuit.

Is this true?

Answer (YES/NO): NO